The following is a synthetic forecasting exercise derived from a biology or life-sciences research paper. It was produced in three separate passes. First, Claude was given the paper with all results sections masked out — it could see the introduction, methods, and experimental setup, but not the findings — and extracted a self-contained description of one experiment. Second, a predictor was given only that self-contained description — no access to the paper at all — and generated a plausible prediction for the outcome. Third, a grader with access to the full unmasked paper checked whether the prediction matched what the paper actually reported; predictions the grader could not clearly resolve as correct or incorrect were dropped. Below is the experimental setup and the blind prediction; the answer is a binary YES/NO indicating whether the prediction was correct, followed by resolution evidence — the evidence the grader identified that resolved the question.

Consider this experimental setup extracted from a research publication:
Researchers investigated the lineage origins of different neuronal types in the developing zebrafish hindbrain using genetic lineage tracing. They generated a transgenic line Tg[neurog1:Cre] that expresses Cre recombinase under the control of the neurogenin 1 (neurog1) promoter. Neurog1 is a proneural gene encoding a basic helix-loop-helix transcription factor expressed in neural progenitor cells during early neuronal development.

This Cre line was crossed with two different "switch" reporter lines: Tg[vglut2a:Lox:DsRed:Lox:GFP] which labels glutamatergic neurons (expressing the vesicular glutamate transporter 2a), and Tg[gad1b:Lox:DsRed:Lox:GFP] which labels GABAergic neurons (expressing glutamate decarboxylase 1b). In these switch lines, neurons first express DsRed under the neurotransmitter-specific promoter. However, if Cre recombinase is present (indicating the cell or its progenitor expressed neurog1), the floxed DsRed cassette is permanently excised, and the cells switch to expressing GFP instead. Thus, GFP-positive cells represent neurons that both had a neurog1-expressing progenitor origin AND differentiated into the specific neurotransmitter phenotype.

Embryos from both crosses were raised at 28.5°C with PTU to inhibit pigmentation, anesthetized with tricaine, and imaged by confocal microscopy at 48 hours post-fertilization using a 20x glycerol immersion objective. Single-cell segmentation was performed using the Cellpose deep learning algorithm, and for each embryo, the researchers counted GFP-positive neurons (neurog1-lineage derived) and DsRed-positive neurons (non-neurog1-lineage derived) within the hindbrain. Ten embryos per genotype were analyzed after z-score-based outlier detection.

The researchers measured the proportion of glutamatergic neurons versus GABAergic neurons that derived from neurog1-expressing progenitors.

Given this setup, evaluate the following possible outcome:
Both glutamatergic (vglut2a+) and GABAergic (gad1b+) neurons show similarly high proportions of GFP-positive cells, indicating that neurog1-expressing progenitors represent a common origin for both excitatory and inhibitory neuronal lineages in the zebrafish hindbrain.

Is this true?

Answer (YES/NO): NO